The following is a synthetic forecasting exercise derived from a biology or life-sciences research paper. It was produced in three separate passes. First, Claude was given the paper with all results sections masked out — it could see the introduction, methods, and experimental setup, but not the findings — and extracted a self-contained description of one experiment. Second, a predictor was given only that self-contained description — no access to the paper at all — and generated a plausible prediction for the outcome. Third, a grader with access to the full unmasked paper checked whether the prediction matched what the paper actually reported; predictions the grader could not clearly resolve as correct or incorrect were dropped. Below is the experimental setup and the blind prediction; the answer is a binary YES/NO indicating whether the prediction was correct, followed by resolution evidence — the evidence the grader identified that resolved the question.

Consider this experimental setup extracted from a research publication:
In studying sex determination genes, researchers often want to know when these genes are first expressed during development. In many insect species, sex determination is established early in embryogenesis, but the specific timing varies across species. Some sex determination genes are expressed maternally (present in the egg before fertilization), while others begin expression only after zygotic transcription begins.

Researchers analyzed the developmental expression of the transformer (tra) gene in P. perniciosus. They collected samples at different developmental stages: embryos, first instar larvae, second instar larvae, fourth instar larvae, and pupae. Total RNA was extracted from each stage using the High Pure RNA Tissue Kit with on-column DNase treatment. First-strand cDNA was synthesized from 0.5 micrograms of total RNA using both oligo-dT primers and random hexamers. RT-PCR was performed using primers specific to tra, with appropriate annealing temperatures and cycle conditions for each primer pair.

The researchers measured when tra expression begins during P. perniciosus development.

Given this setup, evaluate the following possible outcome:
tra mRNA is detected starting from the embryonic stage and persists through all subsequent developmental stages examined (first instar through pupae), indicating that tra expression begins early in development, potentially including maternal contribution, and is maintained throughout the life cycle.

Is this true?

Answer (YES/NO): YES